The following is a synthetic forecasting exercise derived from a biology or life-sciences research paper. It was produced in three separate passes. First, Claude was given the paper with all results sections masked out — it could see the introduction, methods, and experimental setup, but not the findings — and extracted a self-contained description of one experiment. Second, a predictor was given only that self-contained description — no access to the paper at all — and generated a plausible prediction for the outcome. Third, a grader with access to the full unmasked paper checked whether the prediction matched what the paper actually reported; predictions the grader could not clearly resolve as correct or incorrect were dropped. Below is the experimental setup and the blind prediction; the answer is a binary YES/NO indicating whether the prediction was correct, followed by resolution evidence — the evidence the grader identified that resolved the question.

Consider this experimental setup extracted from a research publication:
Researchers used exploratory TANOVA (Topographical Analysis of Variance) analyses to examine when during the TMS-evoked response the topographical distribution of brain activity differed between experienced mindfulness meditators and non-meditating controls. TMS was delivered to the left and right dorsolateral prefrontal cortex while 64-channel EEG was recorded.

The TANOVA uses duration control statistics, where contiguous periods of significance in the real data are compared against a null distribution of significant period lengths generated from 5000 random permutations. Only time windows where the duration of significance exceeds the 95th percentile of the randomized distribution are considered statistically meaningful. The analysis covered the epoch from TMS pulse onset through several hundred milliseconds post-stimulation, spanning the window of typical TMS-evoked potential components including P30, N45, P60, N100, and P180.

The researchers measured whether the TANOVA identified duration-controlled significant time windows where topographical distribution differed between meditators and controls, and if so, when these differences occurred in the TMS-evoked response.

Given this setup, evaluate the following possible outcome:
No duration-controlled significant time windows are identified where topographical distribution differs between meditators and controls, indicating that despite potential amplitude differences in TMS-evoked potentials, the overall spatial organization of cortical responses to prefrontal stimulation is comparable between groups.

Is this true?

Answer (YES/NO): NO